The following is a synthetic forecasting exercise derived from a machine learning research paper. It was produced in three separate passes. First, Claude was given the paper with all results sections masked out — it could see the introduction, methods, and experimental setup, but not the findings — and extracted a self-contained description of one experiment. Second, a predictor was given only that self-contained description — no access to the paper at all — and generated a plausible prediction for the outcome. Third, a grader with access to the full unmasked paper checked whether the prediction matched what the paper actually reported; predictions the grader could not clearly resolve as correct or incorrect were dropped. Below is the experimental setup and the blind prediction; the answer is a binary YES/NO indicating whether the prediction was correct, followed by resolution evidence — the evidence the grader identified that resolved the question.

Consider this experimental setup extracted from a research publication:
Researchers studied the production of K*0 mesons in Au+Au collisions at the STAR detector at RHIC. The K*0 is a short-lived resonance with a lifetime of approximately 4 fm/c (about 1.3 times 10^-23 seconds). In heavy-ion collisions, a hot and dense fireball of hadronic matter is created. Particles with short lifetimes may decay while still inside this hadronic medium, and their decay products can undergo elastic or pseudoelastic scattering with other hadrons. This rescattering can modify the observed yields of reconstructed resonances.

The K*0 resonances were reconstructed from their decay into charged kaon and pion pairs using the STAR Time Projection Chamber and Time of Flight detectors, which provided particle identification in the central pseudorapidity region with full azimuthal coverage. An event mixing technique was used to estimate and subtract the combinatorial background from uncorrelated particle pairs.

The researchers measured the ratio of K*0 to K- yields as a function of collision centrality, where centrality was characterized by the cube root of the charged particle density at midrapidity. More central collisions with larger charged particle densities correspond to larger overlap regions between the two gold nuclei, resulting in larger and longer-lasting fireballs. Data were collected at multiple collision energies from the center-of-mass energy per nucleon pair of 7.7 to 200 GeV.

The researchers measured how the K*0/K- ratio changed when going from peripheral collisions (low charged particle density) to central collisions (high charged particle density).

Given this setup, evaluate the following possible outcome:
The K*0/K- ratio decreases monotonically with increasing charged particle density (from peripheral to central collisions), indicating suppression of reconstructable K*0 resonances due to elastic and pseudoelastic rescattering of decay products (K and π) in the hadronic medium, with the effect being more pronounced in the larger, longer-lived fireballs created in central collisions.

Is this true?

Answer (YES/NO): YES